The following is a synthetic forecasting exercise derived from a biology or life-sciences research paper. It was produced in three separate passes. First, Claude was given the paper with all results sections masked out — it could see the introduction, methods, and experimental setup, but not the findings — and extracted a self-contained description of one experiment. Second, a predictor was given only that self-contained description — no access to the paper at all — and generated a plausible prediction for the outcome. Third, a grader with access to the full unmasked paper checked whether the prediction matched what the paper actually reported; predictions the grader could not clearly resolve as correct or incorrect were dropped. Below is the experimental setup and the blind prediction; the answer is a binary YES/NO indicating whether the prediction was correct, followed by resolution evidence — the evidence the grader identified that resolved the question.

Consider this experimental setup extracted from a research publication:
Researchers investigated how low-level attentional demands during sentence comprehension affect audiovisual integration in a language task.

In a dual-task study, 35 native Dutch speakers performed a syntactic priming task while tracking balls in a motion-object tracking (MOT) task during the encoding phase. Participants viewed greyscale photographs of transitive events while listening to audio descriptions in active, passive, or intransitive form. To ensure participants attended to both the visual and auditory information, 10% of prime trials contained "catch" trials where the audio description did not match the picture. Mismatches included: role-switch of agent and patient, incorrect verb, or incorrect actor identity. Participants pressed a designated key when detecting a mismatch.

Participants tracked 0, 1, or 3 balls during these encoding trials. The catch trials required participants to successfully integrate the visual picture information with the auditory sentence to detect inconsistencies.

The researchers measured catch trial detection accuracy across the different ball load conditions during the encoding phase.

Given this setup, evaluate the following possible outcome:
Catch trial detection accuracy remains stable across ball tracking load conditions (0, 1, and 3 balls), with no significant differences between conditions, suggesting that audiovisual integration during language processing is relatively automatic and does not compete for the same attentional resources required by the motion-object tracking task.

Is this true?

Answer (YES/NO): NO